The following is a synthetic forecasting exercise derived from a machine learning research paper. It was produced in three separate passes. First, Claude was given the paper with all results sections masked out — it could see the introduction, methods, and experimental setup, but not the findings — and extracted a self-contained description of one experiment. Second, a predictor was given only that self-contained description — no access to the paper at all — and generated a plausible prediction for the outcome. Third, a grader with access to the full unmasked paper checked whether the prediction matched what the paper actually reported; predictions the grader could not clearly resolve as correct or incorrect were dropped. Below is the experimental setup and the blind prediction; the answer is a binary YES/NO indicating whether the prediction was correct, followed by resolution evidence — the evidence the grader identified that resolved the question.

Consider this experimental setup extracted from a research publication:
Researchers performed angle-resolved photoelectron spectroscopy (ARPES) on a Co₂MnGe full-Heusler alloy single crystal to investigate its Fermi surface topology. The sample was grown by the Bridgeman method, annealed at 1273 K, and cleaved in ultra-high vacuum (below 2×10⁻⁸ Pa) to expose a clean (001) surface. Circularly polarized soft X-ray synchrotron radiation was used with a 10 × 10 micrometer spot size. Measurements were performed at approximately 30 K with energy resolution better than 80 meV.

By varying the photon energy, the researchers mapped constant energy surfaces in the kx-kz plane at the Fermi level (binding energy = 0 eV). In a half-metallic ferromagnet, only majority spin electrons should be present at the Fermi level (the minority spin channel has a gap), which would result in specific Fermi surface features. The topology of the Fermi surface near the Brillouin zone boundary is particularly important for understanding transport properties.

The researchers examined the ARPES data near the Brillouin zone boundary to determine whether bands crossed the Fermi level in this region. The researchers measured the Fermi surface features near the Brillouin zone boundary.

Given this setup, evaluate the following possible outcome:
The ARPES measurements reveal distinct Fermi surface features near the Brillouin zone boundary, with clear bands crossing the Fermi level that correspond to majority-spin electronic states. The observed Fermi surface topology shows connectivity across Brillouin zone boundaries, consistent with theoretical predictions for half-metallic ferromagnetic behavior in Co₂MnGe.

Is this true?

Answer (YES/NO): YES